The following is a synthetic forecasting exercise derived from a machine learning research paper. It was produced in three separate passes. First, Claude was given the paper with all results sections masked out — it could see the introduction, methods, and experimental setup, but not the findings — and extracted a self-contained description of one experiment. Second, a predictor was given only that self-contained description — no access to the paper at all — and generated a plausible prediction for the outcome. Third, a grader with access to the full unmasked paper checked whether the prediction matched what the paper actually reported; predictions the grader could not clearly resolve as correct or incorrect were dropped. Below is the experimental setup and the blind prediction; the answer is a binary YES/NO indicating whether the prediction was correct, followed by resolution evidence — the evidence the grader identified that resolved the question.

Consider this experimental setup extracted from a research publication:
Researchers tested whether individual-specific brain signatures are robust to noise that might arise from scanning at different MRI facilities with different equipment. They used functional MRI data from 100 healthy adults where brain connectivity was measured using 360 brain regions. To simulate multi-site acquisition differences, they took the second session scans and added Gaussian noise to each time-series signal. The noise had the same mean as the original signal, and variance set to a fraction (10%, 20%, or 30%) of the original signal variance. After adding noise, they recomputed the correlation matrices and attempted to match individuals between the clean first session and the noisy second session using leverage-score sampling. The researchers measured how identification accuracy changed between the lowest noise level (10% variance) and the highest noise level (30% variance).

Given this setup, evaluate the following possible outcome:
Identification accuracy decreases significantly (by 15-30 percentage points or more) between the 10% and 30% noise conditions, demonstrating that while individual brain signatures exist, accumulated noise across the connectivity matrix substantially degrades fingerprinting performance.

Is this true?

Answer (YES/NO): NO